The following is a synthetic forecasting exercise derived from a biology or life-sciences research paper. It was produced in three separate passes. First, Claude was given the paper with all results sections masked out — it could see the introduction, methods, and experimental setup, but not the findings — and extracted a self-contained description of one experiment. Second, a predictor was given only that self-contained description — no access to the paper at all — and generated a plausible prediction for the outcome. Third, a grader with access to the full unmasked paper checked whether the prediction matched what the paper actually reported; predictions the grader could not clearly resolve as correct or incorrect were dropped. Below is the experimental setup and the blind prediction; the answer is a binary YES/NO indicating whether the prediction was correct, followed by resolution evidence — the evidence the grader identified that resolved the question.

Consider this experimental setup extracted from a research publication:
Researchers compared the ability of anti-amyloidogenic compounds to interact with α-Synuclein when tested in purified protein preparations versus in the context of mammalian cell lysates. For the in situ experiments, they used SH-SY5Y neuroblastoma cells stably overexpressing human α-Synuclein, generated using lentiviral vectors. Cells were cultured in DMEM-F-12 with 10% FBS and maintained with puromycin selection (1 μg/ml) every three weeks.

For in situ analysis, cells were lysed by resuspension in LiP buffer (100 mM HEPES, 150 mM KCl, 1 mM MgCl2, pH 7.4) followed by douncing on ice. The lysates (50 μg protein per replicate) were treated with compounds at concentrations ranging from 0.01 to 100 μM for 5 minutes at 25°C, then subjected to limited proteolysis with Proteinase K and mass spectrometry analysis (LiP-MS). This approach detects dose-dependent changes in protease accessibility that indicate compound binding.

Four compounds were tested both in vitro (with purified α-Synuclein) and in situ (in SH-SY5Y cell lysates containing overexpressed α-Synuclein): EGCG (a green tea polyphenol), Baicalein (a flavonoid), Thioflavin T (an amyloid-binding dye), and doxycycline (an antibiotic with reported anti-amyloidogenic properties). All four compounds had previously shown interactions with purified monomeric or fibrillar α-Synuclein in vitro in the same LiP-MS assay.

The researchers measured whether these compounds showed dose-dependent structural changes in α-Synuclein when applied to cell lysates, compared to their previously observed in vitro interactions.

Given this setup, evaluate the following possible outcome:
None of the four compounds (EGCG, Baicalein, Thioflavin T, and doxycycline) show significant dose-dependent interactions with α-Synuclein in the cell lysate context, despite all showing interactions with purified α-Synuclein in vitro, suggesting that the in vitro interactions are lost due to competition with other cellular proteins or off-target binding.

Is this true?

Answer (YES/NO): NO